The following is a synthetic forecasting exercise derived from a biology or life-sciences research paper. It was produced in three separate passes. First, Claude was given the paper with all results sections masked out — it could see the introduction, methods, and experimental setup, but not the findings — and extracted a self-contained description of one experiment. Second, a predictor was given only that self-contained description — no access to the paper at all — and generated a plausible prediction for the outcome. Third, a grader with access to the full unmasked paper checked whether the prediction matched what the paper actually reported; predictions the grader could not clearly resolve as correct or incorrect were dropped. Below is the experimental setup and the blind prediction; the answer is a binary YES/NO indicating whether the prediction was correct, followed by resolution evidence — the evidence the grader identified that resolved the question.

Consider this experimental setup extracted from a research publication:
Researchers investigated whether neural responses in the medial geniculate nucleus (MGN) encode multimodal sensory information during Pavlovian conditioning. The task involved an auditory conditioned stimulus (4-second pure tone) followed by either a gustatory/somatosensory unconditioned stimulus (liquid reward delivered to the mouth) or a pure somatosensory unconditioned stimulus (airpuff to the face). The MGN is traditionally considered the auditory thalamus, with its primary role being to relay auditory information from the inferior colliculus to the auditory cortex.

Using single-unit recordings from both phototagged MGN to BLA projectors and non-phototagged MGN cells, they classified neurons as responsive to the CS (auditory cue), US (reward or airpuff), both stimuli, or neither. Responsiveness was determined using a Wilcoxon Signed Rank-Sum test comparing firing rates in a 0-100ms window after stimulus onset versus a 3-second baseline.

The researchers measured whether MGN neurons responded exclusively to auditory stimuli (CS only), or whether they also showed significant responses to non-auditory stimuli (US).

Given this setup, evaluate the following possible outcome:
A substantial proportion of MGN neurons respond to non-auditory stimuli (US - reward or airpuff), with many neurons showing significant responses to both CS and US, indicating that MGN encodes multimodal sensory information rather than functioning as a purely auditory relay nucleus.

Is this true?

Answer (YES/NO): YES